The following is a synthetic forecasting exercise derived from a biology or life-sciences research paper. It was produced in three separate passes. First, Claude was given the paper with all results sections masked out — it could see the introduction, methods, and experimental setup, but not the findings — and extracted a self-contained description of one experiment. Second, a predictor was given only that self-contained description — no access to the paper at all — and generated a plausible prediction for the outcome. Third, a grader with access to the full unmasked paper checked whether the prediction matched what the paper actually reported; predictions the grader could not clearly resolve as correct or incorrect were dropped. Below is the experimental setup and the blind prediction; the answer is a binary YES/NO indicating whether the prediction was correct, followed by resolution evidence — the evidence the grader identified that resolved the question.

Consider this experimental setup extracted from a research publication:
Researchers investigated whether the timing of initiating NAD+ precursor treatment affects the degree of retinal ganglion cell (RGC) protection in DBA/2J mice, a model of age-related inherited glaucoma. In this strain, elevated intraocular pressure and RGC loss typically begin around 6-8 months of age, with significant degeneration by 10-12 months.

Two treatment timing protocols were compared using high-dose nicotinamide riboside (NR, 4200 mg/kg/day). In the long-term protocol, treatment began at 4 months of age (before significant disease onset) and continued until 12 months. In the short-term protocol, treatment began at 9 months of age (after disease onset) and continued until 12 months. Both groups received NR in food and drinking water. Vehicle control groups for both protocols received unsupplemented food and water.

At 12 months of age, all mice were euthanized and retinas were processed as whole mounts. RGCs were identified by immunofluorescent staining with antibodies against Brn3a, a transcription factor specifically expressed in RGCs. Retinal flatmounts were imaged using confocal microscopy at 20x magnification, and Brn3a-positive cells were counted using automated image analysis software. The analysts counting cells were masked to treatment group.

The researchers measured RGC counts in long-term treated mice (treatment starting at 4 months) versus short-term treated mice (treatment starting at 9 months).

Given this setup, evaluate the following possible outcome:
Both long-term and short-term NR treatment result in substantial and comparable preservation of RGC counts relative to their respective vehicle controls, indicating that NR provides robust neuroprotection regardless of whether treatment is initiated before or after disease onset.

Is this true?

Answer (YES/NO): NO